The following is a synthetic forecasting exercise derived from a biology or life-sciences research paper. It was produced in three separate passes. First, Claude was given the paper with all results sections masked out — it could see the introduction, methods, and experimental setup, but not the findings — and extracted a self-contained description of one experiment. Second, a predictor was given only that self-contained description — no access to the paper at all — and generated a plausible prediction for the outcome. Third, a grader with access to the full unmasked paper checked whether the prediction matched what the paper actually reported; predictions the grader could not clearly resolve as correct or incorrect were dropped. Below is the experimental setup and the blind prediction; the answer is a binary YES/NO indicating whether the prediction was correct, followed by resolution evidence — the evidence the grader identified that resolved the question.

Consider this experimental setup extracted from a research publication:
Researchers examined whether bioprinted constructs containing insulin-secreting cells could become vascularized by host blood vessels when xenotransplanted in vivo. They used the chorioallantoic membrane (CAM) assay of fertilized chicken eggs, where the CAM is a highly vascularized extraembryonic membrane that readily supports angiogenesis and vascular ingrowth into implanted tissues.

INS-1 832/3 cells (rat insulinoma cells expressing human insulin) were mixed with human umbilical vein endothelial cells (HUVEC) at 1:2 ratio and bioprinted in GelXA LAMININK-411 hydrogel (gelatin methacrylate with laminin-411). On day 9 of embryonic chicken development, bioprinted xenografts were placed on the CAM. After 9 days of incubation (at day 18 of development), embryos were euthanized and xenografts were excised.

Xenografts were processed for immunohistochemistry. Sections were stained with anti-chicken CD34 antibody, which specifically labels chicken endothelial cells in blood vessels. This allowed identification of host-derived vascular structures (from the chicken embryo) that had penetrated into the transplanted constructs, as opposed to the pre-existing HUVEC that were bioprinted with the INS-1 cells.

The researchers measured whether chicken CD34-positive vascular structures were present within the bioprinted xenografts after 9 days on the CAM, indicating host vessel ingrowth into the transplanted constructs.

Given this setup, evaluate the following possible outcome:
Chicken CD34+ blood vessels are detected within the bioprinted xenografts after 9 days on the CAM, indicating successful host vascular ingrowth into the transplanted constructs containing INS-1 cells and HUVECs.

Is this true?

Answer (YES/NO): YES